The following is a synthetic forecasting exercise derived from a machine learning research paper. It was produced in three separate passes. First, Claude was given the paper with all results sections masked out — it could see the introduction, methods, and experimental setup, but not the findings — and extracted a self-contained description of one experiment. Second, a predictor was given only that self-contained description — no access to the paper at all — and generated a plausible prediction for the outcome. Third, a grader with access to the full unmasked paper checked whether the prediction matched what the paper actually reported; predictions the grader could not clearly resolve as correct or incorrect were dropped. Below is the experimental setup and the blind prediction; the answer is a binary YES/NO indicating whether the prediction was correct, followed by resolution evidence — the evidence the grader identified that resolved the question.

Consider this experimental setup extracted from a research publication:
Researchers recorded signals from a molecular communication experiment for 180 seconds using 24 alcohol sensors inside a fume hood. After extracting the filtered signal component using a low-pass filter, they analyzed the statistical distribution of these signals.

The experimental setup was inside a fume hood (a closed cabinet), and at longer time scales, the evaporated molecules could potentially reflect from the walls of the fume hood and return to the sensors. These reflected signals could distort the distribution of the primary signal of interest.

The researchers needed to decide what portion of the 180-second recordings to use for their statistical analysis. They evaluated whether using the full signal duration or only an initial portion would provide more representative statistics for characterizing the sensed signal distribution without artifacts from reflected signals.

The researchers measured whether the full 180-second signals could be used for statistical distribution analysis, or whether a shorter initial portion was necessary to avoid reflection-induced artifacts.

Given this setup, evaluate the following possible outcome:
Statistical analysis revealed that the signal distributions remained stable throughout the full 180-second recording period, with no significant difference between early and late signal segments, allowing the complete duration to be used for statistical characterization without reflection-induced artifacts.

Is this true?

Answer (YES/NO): NO